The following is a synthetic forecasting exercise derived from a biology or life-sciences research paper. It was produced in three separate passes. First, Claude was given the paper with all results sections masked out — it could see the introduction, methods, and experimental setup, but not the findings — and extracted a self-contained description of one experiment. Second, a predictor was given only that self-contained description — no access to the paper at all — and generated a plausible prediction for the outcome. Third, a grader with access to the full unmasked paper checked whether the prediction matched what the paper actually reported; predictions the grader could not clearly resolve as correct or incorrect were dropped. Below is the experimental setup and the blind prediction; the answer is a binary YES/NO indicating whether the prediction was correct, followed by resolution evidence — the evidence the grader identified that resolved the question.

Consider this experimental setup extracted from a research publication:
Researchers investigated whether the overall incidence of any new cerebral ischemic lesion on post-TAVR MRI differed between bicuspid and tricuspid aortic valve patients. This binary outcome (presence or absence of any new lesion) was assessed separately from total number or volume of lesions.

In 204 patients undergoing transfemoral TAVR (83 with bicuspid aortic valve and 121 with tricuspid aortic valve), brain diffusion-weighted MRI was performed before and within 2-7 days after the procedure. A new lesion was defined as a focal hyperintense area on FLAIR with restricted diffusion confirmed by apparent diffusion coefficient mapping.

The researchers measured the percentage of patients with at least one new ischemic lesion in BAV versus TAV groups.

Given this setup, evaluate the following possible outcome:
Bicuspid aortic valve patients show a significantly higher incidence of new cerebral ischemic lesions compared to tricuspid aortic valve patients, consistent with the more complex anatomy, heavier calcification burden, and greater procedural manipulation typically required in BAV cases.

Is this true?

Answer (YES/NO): NO